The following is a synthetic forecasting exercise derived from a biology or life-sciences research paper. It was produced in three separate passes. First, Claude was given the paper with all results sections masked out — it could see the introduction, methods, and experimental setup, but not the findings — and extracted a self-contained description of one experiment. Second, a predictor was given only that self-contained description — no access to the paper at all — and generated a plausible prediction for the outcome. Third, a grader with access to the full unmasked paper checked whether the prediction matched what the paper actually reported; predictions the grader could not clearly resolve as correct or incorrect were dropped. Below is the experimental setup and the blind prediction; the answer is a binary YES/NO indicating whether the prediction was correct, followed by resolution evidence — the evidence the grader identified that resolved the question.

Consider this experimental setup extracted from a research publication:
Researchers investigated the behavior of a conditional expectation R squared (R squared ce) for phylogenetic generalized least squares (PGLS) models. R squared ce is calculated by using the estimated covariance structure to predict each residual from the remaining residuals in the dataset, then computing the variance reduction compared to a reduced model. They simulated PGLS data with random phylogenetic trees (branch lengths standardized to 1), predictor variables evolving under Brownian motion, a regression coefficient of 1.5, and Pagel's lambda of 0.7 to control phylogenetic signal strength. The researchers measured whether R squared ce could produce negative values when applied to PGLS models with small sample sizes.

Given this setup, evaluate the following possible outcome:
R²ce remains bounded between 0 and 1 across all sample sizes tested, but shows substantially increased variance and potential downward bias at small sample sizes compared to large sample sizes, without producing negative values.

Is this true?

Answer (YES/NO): NO